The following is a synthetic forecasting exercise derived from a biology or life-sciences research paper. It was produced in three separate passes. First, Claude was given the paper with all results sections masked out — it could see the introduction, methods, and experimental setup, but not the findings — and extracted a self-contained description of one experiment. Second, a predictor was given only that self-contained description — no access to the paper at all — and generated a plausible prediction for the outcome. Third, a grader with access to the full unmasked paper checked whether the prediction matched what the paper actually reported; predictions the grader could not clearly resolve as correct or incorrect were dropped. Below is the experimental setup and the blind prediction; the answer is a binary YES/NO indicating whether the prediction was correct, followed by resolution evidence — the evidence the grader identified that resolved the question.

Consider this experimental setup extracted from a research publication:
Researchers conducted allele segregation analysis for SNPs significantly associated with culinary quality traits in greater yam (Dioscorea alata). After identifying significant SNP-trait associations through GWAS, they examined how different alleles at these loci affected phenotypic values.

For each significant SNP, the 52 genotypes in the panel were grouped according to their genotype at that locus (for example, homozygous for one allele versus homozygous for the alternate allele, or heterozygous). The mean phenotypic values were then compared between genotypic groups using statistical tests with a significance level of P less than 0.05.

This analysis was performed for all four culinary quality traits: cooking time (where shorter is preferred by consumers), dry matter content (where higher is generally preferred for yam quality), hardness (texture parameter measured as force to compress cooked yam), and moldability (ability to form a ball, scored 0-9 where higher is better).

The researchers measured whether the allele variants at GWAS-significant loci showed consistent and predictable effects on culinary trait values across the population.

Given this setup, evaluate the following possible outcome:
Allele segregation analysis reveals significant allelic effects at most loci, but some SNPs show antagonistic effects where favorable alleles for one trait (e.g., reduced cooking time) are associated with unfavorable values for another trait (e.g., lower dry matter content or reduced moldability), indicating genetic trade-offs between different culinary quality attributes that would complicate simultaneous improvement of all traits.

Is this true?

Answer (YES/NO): NO